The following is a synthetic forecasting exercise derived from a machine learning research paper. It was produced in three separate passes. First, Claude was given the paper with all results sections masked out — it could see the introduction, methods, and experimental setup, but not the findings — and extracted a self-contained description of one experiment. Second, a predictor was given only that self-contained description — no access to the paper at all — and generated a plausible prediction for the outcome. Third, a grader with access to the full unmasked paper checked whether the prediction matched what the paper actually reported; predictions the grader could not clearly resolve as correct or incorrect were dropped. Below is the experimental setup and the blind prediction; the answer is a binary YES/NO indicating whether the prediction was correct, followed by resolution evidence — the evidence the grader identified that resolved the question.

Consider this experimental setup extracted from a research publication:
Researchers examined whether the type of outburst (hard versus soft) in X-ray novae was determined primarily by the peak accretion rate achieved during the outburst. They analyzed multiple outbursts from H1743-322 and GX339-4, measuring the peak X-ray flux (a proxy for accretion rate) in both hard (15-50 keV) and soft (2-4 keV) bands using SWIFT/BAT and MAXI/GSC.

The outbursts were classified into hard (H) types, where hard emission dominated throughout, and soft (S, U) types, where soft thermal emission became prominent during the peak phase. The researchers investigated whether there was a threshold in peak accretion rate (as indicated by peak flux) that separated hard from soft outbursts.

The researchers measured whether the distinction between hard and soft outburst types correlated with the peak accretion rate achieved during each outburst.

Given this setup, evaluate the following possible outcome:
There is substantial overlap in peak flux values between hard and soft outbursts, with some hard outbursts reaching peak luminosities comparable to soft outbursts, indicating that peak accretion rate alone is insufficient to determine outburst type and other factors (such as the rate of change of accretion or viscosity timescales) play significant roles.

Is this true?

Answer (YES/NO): NO